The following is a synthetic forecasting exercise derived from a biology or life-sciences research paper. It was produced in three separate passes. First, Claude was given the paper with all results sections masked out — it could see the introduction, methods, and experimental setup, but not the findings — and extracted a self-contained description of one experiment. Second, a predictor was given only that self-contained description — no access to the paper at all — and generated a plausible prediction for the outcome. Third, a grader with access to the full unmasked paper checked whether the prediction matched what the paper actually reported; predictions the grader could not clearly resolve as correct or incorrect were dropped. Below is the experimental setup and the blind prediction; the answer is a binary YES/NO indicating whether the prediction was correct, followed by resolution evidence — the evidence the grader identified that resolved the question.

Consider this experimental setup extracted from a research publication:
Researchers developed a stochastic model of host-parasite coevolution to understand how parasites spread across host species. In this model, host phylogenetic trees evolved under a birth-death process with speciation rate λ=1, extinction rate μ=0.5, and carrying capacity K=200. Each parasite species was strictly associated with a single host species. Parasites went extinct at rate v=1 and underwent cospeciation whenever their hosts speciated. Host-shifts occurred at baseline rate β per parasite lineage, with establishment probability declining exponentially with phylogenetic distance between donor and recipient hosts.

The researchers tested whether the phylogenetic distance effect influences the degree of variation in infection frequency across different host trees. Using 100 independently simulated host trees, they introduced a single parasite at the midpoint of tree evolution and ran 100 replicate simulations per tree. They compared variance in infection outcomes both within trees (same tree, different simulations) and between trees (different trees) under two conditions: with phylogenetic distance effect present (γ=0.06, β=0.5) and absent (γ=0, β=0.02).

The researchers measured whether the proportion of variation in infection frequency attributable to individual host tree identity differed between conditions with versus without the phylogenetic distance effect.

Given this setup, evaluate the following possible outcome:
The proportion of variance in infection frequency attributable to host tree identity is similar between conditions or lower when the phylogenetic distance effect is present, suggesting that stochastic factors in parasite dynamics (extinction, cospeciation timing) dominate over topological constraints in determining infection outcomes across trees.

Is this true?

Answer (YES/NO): NO